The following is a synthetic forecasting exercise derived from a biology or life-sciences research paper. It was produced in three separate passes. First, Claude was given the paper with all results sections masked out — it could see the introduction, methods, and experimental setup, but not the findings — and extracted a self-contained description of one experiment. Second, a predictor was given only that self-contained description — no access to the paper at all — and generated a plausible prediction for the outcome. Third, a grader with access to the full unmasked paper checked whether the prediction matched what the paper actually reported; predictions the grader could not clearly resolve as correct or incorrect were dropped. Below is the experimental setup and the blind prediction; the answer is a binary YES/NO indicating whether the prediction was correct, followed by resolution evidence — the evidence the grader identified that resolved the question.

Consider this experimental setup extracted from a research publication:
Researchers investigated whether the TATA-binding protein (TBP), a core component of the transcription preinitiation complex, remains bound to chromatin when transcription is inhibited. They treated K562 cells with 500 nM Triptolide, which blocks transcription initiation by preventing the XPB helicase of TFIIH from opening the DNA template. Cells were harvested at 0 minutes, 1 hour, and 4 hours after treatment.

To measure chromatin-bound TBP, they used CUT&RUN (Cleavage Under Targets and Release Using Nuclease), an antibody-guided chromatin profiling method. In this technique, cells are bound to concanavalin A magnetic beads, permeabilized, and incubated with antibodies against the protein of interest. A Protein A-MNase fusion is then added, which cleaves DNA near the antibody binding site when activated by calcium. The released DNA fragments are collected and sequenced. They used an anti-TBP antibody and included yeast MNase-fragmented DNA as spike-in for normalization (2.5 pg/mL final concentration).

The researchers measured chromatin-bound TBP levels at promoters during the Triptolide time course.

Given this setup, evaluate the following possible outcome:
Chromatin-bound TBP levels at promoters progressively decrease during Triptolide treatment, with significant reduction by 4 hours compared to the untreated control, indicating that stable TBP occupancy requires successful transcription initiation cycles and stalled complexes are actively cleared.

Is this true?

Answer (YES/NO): NO